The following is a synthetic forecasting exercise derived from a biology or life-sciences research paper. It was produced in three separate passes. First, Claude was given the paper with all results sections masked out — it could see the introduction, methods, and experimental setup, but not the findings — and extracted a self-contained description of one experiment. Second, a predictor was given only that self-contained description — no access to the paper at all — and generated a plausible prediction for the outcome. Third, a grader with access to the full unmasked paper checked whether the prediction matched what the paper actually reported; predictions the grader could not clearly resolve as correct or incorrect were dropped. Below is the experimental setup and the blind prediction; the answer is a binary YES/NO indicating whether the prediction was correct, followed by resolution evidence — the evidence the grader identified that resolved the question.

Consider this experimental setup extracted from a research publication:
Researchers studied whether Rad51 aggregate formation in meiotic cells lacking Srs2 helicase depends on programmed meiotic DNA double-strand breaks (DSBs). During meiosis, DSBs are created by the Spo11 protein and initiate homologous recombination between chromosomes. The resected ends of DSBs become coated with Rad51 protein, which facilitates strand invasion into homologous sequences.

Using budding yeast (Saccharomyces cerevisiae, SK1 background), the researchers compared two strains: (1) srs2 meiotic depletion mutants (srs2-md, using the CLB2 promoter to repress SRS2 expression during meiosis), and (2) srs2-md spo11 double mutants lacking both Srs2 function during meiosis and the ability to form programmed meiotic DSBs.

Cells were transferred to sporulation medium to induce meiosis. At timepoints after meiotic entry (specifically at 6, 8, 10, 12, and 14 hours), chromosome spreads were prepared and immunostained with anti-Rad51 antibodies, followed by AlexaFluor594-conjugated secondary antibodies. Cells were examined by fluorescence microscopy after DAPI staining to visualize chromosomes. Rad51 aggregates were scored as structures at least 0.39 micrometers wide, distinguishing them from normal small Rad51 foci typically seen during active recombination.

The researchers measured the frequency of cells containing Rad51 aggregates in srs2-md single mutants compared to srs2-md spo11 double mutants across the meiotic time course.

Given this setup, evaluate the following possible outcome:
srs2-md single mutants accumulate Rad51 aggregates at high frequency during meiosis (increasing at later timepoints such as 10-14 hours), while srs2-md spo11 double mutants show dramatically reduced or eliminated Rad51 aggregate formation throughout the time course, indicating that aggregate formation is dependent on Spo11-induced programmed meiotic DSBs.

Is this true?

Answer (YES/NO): YES